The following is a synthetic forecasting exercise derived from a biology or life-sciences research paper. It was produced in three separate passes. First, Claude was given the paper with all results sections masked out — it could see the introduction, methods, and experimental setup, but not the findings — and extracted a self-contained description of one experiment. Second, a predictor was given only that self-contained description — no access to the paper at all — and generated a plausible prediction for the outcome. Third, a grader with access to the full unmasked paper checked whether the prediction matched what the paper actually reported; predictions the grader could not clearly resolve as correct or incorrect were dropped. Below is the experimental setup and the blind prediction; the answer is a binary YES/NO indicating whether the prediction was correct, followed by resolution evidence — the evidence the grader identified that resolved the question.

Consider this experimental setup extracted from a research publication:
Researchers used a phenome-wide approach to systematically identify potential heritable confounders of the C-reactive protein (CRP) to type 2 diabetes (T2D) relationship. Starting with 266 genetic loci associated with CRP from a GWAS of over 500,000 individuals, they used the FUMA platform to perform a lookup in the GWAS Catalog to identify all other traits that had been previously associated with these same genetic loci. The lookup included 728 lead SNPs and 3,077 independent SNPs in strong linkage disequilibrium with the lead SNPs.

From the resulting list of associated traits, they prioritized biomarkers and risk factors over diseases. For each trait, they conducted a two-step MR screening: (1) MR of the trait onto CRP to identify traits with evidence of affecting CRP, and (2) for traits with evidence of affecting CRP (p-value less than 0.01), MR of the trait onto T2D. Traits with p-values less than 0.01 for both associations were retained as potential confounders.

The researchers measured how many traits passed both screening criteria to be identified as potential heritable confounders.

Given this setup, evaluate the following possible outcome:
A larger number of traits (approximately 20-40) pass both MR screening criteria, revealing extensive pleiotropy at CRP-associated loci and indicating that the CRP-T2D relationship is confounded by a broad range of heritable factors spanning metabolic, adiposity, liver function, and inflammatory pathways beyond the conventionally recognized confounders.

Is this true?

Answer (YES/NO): NO